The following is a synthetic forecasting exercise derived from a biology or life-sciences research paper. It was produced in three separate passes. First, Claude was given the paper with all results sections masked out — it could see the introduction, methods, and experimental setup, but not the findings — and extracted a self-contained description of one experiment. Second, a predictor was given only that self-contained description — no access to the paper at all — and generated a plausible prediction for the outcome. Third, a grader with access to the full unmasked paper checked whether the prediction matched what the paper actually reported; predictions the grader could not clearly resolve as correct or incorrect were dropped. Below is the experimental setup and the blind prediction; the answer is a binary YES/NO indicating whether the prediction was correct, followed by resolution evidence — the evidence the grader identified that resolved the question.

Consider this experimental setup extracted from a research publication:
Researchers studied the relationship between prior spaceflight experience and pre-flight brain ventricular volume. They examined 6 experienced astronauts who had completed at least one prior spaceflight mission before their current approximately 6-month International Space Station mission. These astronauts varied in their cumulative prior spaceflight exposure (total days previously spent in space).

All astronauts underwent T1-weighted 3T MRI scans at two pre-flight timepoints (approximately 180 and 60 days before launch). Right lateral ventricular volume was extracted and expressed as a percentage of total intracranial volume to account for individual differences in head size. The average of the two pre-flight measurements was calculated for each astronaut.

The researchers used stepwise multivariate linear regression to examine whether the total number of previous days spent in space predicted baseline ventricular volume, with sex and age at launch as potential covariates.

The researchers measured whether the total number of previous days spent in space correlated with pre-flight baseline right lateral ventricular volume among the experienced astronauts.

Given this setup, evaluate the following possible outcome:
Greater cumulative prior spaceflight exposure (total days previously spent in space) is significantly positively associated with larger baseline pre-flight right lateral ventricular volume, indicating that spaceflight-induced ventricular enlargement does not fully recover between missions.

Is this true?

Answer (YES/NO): NO